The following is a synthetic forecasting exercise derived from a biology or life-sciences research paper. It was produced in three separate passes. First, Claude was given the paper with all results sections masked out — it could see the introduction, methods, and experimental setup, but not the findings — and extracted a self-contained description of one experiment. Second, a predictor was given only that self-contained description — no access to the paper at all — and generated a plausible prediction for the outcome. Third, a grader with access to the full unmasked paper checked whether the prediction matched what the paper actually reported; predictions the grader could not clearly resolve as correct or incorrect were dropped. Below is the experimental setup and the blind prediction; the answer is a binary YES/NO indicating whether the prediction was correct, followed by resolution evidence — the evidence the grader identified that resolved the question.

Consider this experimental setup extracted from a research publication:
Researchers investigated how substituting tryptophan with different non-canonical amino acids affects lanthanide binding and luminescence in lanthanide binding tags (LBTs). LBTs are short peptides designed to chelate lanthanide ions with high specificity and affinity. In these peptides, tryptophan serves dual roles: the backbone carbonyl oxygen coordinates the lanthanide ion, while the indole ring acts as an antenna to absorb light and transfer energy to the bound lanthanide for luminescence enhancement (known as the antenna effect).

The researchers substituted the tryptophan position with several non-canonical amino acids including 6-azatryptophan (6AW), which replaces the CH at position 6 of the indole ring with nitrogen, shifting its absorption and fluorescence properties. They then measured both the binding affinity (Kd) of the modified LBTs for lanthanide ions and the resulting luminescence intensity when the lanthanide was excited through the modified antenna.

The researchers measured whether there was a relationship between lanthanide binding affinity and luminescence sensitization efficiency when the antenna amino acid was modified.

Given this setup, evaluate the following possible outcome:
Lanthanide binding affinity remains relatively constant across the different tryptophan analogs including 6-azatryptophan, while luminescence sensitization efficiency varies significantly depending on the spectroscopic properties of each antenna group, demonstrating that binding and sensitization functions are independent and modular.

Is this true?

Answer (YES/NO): NO